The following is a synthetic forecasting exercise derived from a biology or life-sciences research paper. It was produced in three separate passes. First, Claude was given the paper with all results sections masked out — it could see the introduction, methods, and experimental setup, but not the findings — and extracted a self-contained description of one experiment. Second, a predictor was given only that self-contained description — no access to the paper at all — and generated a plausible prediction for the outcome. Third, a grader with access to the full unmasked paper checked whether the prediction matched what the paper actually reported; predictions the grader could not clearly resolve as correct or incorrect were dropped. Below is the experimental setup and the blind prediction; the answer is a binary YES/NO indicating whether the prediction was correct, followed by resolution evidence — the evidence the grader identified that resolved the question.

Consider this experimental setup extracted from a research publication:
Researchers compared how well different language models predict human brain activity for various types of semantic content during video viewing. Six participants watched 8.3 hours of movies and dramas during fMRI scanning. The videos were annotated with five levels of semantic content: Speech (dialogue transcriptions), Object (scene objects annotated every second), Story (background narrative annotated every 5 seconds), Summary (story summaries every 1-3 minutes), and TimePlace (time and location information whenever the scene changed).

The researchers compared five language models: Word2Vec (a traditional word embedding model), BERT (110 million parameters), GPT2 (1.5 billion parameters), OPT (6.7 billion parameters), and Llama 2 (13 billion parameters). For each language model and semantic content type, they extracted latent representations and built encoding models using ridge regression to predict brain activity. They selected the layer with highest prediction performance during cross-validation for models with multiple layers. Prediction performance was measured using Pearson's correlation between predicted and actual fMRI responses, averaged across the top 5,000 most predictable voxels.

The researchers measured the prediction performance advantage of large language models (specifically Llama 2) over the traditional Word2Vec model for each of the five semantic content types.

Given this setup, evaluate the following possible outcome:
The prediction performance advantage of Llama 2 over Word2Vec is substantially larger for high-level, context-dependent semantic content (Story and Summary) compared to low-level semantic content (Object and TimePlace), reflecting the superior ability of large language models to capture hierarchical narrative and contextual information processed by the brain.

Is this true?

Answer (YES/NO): NO